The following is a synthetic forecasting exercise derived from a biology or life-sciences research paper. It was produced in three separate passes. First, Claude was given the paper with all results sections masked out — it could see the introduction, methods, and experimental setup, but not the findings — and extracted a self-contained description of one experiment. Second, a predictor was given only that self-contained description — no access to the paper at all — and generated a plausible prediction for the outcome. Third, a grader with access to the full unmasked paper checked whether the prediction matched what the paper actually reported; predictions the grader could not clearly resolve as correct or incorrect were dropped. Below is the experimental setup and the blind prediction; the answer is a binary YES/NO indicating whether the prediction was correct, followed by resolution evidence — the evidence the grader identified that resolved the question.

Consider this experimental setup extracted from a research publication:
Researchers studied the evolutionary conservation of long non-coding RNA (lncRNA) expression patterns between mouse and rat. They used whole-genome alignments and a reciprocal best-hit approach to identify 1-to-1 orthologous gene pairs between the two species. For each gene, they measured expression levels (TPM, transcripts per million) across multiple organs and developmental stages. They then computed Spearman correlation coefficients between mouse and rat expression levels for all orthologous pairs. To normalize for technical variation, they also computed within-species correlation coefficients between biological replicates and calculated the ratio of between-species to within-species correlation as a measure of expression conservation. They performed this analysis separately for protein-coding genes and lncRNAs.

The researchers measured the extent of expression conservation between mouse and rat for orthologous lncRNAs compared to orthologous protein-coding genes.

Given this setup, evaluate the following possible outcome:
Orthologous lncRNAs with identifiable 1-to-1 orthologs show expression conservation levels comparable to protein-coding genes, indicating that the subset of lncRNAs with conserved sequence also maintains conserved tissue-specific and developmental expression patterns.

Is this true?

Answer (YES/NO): NO